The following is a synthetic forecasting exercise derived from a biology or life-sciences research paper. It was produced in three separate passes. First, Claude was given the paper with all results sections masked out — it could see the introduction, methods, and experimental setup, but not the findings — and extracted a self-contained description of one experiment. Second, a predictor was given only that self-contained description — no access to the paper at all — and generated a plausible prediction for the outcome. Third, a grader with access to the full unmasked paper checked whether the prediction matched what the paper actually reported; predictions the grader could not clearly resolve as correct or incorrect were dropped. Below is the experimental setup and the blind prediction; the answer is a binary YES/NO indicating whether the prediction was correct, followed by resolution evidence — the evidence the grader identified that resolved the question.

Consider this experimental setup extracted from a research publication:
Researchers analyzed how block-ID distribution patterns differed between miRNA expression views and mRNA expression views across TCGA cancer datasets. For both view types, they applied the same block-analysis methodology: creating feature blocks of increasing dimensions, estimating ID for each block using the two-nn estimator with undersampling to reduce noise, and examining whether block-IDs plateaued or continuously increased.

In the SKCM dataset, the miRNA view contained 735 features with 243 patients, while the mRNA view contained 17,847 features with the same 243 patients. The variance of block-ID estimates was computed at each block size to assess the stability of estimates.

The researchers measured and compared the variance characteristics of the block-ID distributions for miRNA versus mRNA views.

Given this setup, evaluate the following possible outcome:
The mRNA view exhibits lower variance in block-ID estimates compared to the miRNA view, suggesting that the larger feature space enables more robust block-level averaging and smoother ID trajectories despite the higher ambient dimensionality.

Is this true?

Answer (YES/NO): NO